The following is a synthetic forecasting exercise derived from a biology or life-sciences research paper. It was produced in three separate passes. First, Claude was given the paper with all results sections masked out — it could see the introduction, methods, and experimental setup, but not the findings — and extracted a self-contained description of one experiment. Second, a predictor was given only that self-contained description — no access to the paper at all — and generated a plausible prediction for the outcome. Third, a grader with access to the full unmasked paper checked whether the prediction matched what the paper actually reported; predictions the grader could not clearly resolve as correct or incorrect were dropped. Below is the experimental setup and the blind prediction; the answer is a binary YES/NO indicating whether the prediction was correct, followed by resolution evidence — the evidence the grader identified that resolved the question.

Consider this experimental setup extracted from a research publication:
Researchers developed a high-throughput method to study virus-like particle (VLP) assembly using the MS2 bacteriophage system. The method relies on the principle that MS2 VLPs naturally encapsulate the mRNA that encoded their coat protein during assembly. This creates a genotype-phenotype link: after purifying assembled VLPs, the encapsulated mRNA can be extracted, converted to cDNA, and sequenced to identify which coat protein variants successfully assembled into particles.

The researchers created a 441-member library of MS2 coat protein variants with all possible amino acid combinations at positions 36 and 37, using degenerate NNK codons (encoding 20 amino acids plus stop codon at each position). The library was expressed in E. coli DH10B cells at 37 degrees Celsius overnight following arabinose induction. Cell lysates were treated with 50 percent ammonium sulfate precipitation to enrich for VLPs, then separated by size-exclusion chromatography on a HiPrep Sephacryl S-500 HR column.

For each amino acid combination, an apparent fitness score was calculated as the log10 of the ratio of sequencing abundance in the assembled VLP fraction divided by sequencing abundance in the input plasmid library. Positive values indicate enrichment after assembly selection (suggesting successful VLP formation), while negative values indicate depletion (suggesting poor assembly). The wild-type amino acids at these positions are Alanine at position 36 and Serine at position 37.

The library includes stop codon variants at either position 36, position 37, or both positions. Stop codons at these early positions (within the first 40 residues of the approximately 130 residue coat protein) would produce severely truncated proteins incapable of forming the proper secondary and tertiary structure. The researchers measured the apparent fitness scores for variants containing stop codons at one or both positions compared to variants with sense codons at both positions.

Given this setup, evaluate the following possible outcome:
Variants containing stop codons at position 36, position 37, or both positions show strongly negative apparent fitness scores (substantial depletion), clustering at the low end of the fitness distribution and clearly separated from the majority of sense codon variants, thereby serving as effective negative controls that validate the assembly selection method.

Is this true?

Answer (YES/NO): YES